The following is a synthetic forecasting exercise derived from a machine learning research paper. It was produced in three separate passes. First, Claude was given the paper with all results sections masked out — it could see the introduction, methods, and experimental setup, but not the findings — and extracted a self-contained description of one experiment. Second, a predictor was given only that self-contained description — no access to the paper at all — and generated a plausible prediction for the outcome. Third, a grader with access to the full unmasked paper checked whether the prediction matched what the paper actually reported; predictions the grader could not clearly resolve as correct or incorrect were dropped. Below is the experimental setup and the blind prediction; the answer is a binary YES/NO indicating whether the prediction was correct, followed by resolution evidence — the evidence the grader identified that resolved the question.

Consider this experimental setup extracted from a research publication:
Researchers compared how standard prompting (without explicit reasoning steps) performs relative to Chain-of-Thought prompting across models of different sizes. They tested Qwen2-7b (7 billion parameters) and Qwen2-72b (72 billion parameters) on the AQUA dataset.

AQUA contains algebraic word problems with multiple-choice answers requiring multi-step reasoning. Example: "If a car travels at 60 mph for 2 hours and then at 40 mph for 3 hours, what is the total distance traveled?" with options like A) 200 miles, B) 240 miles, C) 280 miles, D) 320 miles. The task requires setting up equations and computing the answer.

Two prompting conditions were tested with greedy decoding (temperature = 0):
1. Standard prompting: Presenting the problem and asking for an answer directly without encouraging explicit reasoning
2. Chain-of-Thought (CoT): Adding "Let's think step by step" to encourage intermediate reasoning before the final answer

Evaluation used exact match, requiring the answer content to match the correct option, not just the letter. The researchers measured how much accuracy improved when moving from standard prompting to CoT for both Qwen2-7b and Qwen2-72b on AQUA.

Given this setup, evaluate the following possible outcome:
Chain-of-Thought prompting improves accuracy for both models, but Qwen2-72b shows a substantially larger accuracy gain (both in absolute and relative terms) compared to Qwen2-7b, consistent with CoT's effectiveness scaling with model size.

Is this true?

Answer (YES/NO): NO